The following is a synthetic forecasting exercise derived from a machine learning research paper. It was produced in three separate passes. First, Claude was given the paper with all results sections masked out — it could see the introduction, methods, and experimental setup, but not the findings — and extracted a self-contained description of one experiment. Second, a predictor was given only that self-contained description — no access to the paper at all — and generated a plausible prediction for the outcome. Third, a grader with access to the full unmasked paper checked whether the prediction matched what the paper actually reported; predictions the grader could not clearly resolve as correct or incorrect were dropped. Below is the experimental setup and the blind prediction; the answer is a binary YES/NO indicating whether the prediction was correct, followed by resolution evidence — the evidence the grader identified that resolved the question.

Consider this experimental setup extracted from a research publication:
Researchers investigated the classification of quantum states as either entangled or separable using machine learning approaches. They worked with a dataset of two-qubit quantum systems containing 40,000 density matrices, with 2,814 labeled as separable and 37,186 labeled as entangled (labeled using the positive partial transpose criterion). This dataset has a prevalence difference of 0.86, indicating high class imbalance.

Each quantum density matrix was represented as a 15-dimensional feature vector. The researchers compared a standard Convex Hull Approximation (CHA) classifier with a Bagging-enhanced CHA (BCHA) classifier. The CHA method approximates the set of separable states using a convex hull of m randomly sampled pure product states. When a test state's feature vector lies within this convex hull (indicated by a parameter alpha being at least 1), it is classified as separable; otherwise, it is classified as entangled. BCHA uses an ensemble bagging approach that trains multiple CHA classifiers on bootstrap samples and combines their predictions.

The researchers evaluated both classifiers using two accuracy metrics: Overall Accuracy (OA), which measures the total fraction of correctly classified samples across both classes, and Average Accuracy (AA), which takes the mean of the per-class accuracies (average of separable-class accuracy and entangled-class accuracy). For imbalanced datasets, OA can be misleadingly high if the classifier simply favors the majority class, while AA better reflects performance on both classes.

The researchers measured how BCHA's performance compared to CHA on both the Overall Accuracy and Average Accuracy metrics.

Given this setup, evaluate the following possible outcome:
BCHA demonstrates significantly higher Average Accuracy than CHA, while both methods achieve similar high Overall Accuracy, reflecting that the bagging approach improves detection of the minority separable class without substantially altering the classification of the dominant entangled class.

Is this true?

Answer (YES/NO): NO